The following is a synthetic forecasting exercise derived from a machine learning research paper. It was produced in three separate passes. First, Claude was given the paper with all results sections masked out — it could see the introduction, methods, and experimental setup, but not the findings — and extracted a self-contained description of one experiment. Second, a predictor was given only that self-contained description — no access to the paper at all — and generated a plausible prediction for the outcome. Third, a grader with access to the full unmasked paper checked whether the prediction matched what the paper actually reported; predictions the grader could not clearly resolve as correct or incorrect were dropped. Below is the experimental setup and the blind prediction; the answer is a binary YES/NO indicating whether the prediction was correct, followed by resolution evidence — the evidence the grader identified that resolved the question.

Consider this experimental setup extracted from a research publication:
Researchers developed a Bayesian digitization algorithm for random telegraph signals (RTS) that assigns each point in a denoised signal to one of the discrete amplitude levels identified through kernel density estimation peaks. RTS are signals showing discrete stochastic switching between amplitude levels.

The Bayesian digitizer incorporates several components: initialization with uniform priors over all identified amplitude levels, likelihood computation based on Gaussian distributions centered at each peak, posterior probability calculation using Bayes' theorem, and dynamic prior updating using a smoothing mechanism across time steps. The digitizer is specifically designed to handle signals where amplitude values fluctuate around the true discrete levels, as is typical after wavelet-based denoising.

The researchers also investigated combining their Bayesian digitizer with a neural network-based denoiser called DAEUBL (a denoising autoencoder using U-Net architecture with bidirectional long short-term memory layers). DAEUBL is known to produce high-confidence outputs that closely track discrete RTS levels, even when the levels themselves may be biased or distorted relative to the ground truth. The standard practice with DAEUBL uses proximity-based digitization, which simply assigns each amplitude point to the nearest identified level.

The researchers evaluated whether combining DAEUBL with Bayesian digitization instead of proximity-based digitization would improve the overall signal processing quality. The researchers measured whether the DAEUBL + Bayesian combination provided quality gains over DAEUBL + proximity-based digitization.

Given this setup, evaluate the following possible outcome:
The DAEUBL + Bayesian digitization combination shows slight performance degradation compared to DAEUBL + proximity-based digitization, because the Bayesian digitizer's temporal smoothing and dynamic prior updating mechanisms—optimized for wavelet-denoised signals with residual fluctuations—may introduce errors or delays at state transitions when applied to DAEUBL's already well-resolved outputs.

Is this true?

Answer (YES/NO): NO